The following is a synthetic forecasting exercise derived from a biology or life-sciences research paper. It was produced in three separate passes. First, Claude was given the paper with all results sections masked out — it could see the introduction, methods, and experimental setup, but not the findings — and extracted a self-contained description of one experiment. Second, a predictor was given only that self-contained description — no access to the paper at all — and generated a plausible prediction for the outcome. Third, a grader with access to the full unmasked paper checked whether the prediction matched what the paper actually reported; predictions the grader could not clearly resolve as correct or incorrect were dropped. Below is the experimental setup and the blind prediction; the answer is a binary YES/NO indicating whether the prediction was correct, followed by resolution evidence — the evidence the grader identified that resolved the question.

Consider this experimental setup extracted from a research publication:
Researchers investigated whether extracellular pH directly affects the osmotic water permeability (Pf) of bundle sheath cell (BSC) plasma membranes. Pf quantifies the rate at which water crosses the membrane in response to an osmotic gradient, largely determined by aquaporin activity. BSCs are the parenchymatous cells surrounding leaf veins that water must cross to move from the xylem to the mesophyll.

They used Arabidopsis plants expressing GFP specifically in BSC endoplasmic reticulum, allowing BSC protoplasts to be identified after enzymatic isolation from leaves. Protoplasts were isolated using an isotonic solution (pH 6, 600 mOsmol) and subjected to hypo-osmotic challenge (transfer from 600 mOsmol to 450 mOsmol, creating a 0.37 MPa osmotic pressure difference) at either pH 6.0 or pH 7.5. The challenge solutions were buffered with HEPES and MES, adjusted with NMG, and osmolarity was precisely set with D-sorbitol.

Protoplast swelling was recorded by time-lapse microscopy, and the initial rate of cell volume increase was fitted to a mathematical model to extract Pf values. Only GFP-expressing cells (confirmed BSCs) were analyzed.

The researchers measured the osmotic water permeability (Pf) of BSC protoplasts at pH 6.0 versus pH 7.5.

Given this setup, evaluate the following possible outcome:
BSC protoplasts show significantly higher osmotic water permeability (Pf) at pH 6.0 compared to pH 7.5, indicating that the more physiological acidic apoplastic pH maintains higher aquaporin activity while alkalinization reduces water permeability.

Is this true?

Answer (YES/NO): YES